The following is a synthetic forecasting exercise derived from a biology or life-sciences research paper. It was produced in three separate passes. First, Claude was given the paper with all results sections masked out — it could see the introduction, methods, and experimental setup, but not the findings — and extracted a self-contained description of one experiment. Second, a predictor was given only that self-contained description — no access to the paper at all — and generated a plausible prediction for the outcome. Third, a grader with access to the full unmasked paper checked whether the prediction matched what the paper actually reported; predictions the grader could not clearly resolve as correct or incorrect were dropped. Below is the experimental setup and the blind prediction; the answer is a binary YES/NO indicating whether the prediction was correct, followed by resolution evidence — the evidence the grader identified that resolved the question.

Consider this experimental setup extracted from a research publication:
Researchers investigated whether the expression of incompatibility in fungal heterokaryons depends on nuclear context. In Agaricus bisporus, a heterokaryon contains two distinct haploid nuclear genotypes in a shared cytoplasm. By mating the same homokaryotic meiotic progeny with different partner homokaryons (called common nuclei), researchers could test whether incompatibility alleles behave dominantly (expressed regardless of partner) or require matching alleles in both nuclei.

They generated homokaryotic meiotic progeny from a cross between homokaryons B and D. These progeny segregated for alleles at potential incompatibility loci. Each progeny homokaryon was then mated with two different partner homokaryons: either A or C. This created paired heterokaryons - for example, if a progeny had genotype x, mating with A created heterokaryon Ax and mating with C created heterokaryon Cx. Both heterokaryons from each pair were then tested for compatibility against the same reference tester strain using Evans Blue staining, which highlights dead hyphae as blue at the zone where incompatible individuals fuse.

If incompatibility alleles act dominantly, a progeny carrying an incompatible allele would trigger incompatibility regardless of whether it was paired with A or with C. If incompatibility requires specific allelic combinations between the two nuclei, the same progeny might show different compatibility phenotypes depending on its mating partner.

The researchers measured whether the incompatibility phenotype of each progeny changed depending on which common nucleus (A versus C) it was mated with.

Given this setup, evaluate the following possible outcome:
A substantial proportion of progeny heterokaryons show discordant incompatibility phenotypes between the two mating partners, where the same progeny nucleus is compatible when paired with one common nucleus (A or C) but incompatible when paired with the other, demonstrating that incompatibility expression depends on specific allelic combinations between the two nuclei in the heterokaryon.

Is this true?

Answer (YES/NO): NO